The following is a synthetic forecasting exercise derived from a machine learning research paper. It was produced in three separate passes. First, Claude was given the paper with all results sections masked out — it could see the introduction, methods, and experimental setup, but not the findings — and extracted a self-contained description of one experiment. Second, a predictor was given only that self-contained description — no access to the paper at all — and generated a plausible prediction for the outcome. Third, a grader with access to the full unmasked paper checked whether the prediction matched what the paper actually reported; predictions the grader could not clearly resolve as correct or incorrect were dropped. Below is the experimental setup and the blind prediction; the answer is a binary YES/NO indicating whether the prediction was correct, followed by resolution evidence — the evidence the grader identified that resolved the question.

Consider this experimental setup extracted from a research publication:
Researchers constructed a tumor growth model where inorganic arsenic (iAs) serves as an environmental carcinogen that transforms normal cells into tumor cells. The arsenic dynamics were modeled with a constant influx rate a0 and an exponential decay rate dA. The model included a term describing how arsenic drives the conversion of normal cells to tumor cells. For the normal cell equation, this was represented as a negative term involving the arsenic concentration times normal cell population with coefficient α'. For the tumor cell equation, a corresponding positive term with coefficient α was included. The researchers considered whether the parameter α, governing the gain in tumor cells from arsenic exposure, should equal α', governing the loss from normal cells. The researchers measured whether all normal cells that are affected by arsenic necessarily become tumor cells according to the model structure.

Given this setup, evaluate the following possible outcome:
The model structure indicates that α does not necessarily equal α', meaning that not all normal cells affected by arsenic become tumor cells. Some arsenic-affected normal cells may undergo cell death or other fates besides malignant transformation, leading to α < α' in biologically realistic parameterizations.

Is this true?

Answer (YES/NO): YES